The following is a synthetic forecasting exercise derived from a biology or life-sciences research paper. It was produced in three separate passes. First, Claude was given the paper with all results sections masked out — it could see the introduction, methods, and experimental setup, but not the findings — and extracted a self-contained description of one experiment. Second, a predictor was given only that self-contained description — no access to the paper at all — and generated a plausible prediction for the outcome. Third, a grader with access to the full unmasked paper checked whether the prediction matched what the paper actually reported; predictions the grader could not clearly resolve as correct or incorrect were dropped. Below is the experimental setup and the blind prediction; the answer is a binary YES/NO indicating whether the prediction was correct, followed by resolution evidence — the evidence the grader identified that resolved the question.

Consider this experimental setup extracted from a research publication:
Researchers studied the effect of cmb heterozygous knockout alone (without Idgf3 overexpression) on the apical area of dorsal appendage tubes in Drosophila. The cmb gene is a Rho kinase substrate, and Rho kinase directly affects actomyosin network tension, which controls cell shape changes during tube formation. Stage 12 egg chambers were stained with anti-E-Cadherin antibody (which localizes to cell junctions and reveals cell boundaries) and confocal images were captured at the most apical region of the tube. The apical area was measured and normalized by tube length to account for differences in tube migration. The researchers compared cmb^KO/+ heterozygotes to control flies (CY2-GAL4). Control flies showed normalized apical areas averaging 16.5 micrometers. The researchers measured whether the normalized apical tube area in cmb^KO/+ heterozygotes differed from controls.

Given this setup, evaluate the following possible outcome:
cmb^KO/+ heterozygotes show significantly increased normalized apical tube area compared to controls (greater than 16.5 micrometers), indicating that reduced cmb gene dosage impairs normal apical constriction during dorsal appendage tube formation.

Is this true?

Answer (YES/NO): NO